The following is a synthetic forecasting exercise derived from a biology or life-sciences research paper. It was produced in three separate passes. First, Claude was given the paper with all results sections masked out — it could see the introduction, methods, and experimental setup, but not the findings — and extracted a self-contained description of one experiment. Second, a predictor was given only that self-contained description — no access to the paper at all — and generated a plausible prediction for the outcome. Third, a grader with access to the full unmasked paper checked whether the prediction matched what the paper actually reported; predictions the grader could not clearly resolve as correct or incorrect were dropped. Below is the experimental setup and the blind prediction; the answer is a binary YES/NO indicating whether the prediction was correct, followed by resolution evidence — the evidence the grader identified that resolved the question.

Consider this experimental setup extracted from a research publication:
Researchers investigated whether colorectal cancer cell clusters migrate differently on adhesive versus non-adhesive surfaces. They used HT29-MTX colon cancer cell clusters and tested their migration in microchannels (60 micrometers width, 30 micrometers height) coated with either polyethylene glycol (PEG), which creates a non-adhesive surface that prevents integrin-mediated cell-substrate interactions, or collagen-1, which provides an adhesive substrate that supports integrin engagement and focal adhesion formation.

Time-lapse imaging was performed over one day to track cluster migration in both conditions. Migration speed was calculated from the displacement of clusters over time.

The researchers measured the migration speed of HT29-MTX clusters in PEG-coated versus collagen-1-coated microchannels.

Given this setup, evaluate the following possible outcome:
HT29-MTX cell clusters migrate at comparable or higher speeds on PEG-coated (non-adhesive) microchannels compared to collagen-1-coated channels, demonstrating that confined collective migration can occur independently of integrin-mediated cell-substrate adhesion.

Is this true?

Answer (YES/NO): YES